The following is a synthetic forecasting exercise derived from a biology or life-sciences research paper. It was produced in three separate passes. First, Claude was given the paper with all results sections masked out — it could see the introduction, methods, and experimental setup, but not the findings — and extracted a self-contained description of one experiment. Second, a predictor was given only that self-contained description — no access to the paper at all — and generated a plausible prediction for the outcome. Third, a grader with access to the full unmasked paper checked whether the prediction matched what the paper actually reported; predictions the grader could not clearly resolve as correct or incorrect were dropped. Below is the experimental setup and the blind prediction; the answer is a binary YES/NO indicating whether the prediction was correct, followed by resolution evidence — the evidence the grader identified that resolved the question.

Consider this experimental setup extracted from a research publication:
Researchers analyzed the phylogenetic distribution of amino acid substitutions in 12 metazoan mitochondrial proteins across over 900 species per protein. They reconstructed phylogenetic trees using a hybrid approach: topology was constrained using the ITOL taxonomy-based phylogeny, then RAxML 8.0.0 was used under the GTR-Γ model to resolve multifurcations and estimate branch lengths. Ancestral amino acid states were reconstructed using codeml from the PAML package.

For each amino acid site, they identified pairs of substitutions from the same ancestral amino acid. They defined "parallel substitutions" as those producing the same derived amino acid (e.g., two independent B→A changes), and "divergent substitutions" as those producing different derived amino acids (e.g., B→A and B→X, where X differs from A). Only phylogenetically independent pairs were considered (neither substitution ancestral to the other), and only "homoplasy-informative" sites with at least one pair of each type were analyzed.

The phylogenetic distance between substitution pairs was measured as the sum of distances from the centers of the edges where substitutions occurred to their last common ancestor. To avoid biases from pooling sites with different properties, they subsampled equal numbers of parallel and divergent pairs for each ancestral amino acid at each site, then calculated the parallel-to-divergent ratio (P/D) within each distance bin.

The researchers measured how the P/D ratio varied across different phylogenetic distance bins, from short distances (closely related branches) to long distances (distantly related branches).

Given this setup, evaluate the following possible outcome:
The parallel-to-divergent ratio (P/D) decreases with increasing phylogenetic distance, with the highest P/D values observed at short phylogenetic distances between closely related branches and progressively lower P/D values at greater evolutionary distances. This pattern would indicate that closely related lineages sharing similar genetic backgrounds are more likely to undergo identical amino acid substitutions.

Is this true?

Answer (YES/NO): YES